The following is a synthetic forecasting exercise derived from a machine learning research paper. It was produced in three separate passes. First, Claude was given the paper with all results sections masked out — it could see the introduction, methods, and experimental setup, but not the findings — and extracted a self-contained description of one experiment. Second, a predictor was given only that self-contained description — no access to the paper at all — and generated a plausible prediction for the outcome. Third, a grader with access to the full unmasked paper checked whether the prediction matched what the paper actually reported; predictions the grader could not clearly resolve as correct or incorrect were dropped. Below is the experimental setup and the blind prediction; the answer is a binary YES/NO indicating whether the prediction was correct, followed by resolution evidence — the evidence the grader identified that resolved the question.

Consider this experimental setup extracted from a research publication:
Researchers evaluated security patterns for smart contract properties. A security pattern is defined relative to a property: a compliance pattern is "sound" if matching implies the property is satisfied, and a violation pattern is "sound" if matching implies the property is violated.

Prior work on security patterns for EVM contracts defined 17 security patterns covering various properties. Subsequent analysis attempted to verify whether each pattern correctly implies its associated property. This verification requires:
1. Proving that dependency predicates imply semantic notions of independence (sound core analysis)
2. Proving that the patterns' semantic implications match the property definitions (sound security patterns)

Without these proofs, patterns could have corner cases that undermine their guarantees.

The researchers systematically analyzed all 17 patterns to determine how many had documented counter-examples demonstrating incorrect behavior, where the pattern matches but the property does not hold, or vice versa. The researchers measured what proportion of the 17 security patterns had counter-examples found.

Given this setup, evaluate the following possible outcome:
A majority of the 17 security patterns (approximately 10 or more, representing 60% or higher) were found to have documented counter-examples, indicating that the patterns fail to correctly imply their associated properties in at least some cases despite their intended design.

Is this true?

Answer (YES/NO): YES